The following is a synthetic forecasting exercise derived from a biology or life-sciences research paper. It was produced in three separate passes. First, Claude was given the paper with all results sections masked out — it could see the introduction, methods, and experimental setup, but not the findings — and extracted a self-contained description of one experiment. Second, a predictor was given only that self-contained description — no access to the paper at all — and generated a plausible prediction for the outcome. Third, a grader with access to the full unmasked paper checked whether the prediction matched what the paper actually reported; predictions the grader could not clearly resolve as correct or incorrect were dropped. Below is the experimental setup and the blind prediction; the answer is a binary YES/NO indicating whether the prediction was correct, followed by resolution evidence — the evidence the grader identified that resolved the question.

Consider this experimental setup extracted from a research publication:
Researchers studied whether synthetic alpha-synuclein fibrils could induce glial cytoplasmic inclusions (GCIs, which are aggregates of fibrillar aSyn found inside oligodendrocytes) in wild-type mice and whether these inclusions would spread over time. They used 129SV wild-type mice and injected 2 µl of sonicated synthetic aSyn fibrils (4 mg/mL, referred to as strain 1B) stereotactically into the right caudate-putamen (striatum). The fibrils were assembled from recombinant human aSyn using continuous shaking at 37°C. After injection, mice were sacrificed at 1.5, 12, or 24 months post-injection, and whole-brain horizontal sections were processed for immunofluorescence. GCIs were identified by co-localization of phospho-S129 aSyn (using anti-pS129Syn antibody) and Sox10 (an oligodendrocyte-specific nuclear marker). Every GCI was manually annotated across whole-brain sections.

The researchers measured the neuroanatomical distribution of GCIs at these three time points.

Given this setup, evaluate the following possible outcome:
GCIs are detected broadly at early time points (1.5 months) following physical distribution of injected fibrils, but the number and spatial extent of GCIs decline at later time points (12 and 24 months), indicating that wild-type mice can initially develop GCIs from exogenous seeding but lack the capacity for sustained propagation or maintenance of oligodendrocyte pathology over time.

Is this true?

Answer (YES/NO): NO